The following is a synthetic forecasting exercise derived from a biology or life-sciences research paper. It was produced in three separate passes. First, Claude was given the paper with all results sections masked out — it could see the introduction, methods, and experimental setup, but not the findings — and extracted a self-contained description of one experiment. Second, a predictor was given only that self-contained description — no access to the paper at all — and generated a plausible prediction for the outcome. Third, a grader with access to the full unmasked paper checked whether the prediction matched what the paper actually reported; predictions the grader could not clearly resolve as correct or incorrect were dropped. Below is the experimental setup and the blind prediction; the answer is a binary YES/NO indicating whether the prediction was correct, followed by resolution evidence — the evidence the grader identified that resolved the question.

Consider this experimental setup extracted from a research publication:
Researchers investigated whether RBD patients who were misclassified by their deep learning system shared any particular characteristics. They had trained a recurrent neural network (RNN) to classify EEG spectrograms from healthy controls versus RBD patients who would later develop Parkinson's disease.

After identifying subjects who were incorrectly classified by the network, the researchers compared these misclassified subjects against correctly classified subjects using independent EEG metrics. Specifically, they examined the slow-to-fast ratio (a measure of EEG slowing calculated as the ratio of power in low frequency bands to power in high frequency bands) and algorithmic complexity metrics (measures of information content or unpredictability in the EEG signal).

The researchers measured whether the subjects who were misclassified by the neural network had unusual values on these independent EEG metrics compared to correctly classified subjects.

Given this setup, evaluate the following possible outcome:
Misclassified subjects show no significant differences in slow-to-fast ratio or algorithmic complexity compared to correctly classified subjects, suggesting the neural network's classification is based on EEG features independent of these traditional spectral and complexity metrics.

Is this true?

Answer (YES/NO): NO